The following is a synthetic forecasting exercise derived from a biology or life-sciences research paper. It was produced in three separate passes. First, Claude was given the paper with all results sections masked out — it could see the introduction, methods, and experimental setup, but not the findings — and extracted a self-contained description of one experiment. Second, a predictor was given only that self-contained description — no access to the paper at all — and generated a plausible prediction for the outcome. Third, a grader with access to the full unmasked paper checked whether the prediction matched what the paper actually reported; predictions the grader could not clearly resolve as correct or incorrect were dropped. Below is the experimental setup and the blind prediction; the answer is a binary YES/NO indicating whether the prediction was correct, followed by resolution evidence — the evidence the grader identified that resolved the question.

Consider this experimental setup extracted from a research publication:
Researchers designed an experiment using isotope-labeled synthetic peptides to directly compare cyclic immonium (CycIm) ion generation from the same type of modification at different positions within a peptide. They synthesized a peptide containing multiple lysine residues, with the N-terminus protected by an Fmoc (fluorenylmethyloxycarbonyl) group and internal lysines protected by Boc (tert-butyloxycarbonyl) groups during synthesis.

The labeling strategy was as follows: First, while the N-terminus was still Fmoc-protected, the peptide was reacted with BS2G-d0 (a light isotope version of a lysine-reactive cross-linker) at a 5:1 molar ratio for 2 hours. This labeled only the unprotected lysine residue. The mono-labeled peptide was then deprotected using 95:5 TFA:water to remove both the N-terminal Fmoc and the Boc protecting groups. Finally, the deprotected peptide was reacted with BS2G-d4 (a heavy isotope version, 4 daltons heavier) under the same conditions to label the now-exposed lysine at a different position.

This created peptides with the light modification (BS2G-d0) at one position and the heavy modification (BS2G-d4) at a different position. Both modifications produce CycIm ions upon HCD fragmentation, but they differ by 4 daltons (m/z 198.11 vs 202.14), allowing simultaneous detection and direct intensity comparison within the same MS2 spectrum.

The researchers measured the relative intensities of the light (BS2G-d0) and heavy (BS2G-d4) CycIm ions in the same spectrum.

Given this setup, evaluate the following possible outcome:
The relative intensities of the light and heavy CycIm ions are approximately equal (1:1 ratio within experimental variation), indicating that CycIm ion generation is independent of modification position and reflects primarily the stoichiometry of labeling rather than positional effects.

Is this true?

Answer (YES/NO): NO